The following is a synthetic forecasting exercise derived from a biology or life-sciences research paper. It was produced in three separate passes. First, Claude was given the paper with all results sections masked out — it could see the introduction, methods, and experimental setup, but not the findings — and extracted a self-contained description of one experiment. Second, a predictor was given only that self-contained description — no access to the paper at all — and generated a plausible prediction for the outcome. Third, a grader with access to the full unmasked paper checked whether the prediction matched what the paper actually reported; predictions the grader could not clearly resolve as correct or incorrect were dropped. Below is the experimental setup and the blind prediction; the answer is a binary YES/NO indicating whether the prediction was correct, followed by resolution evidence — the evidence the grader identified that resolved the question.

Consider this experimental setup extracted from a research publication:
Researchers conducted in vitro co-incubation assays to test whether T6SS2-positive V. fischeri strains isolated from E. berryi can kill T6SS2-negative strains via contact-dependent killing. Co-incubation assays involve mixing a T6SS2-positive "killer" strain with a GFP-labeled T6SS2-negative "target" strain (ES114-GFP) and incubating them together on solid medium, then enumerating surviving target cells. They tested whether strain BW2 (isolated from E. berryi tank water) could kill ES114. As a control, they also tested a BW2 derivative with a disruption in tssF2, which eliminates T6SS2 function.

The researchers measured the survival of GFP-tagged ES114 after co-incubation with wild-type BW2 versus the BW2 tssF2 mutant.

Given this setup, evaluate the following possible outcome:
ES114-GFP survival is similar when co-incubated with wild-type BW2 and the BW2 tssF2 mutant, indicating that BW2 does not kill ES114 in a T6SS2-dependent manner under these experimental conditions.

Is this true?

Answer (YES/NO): NO